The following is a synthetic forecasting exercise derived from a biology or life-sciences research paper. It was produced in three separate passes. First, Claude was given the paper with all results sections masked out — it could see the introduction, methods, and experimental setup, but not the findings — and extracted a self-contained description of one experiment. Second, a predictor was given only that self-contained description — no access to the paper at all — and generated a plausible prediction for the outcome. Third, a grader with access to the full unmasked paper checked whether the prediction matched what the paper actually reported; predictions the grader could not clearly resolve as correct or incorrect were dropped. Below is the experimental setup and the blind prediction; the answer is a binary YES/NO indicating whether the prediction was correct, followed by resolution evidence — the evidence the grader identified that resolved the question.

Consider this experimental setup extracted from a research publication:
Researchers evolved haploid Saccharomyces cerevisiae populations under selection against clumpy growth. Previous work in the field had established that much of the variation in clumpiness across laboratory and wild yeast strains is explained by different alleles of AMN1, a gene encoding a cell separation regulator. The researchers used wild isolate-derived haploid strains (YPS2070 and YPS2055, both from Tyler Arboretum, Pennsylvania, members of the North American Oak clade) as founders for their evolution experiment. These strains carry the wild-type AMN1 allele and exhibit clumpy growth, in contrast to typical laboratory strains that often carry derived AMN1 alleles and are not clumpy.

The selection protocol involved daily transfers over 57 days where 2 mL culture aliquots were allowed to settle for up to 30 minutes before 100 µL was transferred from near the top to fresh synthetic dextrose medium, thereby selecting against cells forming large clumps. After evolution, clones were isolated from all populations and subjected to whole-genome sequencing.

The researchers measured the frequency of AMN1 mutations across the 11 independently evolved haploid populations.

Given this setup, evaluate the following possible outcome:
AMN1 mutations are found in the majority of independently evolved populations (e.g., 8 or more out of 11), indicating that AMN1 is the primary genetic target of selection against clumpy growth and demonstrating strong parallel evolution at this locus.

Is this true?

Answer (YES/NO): NO